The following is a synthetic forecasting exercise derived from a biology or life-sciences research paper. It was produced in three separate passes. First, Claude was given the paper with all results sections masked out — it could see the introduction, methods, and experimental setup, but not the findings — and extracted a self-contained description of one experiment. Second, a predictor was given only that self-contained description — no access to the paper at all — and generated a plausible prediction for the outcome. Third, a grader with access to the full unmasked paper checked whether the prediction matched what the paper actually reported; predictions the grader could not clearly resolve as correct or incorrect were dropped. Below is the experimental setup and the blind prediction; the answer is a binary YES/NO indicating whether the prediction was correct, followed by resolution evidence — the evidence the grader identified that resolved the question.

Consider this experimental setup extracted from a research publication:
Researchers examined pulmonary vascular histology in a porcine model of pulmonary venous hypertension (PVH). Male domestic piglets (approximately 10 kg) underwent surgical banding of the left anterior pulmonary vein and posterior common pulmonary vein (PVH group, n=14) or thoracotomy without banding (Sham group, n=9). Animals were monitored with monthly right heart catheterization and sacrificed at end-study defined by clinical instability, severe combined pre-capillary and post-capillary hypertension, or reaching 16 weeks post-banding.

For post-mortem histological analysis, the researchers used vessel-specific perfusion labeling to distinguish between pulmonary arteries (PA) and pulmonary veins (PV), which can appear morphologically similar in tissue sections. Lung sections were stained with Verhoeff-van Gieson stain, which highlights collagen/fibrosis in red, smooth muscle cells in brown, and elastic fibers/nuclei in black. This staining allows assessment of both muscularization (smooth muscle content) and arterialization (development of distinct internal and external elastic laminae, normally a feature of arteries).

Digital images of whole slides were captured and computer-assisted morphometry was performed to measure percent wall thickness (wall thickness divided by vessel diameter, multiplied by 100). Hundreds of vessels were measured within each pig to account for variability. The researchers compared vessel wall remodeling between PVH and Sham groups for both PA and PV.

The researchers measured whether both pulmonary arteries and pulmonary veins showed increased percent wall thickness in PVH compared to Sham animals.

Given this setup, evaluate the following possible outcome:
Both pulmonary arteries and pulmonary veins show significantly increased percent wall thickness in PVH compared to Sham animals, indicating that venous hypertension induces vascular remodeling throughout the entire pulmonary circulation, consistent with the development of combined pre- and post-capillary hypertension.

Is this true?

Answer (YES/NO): YES